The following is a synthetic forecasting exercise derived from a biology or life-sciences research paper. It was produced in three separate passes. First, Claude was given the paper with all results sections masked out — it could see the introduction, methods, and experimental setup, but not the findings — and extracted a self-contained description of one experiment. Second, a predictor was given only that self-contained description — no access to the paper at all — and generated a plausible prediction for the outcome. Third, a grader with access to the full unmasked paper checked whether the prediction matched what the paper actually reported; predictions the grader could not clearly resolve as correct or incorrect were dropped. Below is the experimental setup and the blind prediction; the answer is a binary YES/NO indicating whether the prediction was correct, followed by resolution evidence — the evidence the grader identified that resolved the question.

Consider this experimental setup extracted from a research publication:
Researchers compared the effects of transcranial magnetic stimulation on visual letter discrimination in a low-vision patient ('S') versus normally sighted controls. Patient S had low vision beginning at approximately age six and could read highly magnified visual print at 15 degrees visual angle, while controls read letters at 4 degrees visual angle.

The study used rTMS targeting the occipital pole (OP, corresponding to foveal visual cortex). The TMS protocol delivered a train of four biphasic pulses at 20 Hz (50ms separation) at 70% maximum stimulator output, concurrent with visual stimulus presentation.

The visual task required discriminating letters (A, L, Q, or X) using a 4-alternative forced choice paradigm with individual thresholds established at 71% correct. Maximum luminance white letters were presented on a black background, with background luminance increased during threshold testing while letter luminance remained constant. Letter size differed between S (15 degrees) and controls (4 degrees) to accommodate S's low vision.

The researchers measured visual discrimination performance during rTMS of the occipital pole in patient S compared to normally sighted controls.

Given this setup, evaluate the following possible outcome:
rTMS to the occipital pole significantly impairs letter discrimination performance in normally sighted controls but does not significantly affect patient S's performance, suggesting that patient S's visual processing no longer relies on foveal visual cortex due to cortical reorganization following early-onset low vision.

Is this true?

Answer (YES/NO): NO